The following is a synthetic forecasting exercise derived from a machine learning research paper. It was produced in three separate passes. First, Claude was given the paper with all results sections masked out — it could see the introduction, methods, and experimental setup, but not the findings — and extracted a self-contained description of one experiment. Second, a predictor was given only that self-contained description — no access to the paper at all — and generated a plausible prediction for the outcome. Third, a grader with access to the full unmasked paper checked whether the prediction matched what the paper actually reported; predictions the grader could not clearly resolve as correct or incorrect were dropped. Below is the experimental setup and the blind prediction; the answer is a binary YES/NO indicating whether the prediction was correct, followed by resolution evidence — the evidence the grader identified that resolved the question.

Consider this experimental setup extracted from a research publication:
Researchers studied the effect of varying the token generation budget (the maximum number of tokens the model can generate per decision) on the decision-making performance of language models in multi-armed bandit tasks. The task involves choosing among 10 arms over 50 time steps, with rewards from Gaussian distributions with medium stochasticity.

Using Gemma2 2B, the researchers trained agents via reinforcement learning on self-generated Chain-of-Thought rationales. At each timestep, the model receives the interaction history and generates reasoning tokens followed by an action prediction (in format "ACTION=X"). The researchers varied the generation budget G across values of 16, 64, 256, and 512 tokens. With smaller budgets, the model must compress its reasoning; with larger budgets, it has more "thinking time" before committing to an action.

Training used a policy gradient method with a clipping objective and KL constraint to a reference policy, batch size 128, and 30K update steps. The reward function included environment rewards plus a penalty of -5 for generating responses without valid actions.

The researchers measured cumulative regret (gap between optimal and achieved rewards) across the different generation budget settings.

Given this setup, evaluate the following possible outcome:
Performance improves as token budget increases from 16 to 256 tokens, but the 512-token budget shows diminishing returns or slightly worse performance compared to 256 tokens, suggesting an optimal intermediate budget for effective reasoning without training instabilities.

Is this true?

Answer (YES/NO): NO